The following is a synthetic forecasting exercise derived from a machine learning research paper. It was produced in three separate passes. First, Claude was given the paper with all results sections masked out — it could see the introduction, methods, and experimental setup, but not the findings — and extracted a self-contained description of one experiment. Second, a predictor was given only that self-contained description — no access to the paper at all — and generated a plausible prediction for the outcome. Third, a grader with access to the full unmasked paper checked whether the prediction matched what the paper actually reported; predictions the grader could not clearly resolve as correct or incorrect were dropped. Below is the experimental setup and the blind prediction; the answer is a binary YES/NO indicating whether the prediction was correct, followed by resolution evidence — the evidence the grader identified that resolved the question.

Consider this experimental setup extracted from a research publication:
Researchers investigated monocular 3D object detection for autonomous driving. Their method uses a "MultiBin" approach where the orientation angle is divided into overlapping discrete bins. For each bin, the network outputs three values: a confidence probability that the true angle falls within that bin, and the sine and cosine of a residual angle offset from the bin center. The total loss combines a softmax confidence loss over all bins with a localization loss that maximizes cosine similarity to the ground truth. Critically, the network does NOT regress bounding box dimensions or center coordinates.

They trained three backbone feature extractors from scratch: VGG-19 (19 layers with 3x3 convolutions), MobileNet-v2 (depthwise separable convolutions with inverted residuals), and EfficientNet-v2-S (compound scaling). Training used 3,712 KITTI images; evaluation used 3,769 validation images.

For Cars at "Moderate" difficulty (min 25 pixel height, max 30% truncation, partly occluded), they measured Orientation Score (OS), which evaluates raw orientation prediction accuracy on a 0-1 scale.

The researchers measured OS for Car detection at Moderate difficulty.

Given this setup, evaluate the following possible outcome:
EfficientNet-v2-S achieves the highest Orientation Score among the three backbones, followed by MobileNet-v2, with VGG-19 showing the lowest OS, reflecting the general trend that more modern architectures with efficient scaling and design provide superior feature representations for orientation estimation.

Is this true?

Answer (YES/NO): NO